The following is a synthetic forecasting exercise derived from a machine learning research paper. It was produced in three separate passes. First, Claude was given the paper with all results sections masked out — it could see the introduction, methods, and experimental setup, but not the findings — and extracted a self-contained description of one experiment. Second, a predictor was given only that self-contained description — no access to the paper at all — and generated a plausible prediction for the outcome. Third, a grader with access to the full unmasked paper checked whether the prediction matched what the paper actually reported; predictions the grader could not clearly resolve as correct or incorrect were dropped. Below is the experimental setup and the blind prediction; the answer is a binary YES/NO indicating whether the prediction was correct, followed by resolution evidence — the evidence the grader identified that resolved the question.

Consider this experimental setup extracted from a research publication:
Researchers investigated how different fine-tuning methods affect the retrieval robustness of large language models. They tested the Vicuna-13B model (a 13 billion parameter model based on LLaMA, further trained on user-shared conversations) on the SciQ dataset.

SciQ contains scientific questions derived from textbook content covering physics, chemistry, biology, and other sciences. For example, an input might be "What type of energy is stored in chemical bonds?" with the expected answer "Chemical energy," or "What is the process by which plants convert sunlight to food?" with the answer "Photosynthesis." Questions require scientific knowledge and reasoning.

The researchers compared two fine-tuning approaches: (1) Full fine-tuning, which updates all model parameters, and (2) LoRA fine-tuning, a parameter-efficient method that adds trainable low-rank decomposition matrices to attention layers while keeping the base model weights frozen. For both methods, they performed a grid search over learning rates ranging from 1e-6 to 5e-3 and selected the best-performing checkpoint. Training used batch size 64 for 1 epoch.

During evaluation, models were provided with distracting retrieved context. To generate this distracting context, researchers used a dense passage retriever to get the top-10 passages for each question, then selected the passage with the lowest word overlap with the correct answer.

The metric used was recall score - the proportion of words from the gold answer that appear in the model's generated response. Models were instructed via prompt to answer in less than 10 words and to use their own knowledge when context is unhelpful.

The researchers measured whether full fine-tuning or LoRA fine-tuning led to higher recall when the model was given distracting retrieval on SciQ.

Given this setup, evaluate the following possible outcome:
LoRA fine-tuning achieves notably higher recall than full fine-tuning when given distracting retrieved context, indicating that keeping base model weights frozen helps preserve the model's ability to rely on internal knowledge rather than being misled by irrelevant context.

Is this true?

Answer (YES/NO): YES